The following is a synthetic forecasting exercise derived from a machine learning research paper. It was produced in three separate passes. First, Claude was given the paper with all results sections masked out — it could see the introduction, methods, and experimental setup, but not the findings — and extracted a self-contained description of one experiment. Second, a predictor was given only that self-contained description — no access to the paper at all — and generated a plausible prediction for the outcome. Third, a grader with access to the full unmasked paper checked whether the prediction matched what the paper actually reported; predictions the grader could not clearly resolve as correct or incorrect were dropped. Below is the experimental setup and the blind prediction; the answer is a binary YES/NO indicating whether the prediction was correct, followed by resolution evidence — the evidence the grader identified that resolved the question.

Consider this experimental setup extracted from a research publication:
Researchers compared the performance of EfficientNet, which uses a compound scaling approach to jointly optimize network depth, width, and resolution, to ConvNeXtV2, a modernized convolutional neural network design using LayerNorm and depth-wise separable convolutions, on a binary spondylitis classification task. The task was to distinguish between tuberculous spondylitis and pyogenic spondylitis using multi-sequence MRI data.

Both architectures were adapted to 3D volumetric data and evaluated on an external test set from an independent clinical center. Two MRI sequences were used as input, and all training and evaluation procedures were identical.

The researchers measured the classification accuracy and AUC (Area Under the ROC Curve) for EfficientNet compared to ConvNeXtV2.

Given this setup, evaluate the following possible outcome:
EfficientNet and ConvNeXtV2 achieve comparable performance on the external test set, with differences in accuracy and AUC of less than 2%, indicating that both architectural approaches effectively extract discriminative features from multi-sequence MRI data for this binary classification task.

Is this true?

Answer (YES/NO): NO